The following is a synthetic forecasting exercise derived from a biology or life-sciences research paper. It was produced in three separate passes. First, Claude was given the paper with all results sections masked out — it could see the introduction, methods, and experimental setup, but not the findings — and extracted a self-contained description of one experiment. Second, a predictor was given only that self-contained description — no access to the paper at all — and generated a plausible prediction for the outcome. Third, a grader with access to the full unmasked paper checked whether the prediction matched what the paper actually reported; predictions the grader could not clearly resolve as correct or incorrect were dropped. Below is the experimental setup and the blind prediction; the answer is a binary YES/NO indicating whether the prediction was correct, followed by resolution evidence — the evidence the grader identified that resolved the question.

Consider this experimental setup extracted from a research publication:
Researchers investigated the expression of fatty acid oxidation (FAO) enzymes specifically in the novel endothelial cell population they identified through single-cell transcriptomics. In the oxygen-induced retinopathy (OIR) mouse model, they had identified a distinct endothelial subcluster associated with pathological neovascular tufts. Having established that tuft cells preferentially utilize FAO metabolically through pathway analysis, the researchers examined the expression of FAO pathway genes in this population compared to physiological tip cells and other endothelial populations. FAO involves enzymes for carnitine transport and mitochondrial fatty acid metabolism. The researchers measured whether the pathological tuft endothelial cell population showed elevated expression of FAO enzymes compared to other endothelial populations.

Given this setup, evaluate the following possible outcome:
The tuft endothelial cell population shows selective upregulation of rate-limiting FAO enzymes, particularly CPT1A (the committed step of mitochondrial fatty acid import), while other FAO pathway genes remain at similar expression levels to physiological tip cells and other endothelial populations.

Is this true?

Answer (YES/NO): NO